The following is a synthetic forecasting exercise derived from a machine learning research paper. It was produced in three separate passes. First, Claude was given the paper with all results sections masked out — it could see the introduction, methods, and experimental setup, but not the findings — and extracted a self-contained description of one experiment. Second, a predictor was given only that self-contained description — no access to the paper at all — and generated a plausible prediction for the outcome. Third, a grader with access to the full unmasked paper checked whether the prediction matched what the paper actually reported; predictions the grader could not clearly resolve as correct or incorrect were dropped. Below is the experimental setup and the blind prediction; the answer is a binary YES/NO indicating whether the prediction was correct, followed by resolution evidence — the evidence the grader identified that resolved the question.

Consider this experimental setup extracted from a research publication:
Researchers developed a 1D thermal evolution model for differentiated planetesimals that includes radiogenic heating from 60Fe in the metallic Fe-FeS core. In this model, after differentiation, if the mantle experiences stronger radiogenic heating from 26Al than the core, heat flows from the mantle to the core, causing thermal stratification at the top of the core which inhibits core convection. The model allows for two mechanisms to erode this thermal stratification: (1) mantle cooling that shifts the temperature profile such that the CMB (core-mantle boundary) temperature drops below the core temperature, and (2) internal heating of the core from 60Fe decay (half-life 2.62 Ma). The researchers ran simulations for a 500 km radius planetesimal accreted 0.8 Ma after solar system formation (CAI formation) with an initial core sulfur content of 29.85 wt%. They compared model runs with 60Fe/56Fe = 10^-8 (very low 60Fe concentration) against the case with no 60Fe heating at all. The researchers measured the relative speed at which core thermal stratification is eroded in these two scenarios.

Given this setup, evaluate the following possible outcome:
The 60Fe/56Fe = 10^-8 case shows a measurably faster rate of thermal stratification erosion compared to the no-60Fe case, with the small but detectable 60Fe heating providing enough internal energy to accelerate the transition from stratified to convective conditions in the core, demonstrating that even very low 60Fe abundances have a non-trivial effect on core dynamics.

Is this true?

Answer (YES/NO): YES